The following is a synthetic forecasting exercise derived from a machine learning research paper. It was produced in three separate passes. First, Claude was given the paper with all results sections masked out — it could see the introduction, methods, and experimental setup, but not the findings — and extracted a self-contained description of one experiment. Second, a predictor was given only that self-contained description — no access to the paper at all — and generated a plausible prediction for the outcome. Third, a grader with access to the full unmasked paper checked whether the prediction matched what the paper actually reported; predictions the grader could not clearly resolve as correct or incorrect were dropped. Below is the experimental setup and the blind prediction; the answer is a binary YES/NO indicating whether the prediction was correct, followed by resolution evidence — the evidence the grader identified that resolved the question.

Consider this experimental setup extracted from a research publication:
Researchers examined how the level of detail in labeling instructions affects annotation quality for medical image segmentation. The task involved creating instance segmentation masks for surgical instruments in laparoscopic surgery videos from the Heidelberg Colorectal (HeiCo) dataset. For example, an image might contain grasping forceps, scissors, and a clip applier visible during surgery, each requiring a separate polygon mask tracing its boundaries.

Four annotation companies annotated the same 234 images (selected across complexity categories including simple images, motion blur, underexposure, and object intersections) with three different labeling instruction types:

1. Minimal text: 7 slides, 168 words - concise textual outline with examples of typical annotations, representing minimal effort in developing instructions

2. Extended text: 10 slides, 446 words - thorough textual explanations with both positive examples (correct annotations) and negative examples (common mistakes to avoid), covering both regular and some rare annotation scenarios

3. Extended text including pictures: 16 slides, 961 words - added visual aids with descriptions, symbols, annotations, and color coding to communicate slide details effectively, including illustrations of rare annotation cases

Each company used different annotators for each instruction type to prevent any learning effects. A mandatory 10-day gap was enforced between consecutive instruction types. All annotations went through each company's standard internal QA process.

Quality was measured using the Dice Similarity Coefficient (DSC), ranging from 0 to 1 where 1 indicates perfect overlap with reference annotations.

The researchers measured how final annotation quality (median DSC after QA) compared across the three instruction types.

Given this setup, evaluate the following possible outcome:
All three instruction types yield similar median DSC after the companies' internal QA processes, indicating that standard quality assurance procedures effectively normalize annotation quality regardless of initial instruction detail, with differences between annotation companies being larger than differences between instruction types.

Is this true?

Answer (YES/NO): NO